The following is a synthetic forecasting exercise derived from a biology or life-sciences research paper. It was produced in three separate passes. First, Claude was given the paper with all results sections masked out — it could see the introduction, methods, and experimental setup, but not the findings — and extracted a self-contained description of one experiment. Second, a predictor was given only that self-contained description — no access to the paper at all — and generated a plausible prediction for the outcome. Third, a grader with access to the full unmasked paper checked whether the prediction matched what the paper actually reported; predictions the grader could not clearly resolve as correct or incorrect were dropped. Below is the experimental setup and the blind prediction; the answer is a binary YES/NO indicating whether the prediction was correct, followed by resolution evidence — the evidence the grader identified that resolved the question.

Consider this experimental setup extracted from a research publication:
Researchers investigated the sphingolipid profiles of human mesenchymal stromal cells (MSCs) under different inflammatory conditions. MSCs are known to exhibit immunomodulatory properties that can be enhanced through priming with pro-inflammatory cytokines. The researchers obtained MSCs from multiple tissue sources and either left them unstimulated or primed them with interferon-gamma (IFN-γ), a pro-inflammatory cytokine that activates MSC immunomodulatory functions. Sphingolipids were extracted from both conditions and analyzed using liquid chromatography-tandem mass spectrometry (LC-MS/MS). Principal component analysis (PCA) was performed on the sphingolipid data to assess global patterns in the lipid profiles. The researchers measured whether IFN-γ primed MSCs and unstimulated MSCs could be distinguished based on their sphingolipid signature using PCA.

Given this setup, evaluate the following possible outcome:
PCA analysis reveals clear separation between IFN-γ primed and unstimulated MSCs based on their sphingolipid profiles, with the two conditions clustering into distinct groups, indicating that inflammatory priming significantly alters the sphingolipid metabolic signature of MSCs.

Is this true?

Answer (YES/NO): YES